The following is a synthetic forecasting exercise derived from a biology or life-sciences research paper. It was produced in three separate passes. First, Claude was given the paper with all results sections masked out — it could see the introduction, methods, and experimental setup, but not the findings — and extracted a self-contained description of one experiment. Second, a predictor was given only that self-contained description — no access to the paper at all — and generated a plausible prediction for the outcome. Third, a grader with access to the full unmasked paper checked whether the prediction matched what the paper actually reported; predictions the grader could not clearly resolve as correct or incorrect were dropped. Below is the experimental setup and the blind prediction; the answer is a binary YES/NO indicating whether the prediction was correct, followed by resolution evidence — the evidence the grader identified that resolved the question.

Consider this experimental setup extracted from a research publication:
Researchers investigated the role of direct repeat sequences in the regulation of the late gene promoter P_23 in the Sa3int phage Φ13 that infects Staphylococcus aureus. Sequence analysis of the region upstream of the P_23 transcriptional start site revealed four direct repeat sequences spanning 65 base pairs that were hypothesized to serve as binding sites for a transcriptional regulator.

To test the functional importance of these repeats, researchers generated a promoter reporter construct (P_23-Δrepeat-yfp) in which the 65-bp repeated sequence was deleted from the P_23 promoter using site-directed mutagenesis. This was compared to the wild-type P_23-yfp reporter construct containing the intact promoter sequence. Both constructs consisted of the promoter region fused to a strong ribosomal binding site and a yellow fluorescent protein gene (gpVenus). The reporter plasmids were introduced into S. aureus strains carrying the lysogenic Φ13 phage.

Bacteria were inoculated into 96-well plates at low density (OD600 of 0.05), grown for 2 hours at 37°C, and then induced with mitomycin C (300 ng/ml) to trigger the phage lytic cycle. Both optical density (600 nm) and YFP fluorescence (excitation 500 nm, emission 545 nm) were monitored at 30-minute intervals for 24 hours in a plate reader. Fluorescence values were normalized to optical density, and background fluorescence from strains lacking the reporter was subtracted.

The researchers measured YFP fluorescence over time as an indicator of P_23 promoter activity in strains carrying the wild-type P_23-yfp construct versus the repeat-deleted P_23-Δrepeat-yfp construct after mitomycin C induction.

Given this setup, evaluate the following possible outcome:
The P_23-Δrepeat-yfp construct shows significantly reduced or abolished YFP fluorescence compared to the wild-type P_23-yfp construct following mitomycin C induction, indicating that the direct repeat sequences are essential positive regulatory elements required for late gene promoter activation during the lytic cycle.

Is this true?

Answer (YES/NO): YES